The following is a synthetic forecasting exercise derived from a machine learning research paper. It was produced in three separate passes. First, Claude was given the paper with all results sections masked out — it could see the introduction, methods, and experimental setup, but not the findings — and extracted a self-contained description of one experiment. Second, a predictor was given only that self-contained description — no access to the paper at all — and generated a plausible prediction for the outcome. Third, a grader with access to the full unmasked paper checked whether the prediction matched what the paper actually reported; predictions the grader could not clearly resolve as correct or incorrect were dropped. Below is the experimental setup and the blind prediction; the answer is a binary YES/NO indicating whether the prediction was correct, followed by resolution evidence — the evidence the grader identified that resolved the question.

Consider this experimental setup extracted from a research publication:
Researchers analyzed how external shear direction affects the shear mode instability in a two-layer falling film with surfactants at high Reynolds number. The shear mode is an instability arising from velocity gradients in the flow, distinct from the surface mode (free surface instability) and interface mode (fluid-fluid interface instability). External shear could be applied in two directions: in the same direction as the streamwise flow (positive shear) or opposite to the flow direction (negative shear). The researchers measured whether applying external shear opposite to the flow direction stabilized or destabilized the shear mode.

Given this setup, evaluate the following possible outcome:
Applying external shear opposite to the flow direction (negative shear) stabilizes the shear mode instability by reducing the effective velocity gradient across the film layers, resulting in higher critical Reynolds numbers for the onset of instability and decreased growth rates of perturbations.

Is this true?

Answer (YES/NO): YES